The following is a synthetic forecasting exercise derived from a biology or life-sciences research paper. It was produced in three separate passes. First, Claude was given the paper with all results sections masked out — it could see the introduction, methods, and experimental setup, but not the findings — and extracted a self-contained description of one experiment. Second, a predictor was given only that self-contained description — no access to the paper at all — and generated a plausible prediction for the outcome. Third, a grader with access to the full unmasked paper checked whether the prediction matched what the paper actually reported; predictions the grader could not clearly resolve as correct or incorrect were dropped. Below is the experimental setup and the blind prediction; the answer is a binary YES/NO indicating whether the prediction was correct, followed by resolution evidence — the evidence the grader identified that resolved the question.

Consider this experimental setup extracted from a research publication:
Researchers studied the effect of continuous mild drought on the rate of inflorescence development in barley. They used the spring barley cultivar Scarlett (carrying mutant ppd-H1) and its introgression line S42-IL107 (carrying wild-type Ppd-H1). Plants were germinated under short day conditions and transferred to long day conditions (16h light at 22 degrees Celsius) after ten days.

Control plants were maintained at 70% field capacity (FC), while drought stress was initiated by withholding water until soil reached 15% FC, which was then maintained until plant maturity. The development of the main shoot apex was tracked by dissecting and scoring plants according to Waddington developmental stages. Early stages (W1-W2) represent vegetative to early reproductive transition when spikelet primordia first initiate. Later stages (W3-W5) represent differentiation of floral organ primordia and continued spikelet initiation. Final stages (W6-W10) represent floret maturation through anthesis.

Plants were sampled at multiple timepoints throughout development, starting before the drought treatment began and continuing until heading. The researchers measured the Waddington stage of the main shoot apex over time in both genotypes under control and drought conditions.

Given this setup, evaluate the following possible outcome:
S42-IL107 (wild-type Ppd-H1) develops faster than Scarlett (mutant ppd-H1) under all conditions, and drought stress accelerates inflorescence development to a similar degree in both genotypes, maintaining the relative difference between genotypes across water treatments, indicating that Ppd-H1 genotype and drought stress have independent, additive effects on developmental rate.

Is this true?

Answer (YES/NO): NO